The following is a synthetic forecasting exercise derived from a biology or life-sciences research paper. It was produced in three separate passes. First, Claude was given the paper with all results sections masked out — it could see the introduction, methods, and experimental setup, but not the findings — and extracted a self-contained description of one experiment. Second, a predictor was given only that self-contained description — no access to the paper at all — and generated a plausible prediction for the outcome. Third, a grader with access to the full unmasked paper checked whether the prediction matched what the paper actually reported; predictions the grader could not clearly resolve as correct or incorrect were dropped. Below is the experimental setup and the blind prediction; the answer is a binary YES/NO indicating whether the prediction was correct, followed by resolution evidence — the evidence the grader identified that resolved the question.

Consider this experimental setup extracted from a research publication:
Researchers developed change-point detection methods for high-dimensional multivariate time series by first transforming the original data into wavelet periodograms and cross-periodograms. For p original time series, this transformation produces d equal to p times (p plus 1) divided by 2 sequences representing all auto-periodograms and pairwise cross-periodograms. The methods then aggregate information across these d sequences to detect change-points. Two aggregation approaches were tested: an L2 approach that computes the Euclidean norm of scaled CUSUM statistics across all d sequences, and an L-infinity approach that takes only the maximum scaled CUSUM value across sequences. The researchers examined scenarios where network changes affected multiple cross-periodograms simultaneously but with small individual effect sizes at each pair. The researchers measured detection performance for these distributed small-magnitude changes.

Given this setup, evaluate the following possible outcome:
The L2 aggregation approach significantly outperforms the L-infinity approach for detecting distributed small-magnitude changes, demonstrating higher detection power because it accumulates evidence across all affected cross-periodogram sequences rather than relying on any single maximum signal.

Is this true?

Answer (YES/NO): YES